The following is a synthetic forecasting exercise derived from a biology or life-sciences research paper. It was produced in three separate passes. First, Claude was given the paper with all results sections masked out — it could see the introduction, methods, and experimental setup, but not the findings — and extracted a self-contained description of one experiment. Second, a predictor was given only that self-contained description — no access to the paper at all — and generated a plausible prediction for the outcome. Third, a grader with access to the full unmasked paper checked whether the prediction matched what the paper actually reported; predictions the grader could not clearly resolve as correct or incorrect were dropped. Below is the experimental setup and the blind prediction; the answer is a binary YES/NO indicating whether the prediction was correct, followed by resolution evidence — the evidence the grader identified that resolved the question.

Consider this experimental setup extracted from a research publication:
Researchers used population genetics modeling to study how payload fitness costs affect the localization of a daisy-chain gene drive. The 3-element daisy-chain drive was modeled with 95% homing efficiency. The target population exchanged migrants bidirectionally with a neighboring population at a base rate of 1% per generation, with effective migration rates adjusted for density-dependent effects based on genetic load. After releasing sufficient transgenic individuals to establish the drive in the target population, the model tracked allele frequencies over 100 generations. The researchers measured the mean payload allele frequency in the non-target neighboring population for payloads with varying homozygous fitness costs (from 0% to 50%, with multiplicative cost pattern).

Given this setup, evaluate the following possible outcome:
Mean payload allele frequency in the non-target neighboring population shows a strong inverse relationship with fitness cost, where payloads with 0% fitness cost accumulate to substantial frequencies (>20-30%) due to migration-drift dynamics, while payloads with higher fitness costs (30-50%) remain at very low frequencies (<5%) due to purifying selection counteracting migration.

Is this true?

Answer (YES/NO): NO